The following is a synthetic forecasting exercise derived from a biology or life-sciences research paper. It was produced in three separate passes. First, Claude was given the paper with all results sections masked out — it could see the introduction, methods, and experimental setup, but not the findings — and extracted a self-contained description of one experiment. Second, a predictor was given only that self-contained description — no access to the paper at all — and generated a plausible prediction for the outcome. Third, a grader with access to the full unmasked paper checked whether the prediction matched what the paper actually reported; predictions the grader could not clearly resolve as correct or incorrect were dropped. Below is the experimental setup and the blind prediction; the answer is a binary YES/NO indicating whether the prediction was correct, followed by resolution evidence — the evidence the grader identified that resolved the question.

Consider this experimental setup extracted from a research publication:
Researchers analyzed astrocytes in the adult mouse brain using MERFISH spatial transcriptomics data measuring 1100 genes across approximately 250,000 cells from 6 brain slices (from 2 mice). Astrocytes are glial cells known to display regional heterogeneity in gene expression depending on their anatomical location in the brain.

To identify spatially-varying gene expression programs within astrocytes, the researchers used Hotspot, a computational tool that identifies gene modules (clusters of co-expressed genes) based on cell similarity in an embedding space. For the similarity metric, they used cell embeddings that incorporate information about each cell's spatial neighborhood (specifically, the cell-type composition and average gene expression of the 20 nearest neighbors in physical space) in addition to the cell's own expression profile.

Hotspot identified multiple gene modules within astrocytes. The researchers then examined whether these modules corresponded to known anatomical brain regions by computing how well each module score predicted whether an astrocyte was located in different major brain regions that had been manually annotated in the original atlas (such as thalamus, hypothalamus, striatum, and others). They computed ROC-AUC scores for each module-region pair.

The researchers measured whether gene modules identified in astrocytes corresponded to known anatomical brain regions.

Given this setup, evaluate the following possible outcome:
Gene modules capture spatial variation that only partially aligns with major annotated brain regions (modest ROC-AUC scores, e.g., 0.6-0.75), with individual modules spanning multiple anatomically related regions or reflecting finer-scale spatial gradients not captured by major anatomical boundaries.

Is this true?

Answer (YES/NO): NO